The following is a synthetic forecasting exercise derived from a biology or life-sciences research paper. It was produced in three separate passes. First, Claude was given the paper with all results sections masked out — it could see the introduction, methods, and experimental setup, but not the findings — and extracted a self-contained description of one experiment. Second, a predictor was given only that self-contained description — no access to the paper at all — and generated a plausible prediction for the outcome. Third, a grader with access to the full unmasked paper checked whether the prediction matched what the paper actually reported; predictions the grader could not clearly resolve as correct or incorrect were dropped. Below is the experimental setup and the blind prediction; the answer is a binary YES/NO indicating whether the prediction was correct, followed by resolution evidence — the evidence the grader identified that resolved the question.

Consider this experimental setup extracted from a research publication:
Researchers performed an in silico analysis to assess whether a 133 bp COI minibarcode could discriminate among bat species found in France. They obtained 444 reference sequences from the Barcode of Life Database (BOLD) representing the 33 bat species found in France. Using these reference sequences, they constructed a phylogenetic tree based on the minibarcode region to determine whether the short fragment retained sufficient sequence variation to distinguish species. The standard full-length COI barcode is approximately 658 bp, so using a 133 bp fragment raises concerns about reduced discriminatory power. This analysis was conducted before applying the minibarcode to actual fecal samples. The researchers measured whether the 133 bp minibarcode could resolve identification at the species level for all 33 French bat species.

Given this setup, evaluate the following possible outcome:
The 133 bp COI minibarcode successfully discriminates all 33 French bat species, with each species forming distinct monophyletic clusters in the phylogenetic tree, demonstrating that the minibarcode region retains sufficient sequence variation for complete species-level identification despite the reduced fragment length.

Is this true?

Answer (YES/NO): NO